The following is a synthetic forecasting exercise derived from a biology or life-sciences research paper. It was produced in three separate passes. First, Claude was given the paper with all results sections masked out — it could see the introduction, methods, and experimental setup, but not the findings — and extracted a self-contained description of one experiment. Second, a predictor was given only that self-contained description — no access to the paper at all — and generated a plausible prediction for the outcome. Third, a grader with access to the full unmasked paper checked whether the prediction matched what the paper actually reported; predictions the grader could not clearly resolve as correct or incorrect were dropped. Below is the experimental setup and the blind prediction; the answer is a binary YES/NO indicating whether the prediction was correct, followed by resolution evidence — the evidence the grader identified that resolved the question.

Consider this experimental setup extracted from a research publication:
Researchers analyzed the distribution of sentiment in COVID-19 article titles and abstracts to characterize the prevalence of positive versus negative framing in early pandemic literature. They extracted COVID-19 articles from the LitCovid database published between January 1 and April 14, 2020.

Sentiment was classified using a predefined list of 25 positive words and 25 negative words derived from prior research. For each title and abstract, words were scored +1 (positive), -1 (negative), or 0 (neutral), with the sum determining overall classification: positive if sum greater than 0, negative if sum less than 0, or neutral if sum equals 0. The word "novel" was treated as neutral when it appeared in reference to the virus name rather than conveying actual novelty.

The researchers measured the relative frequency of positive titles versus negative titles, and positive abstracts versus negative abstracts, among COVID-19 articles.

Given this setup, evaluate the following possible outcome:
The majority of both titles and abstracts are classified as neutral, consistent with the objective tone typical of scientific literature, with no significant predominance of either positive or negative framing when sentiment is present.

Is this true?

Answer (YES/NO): NO